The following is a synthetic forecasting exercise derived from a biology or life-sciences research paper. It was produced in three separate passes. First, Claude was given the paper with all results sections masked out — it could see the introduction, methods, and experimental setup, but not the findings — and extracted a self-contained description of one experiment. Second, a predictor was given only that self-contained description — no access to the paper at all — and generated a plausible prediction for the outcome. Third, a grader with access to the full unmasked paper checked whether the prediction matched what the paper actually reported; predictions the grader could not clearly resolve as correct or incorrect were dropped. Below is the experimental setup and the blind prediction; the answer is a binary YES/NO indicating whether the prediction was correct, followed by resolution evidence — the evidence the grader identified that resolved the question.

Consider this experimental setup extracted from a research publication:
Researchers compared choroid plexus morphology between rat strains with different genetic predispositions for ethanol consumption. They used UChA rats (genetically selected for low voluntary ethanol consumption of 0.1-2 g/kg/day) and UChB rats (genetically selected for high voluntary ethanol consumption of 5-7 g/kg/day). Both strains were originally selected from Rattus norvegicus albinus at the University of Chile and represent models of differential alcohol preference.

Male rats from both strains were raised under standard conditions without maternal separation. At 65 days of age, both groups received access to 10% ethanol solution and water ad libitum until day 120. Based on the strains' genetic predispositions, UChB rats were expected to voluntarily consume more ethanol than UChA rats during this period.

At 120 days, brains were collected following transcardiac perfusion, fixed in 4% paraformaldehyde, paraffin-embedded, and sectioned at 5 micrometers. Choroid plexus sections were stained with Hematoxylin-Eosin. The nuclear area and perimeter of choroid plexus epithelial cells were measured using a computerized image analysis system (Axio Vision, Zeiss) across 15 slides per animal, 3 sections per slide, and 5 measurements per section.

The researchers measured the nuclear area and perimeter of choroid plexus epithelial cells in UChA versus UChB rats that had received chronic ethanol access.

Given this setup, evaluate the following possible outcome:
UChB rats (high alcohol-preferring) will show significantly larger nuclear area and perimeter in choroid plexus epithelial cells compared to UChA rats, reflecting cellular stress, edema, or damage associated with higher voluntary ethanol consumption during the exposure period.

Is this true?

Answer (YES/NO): NO